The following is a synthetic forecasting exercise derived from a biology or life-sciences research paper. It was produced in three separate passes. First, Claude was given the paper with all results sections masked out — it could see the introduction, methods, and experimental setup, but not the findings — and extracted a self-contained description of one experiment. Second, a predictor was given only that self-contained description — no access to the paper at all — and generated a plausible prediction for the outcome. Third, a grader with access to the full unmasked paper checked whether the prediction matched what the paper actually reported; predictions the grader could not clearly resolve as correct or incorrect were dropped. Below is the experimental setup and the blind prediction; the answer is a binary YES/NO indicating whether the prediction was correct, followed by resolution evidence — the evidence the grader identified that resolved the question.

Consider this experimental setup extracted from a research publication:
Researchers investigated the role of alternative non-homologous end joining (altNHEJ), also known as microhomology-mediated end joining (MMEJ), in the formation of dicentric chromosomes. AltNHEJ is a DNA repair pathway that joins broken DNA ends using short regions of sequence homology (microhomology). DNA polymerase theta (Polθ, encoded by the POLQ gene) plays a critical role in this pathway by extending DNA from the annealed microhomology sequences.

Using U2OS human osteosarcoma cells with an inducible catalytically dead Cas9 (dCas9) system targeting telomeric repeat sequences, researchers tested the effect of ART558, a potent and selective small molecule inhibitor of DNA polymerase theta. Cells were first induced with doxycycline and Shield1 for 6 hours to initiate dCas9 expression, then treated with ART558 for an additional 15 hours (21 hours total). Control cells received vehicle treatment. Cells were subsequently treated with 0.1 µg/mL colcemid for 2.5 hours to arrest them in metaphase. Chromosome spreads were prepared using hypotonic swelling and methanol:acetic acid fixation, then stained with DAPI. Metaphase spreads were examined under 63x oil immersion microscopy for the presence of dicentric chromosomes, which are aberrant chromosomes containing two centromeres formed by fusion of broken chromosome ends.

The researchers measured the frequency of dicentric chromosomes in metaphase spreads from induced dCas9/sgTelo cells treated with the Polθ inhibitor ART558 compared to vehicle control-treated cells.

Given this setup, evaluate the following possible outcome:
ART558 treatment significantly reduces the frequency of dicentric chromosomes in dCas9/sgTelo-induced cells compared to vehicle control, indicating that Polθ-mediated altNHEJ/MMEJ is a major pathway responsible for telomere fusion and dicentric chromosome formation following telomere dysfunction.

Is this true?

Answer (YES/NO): NO